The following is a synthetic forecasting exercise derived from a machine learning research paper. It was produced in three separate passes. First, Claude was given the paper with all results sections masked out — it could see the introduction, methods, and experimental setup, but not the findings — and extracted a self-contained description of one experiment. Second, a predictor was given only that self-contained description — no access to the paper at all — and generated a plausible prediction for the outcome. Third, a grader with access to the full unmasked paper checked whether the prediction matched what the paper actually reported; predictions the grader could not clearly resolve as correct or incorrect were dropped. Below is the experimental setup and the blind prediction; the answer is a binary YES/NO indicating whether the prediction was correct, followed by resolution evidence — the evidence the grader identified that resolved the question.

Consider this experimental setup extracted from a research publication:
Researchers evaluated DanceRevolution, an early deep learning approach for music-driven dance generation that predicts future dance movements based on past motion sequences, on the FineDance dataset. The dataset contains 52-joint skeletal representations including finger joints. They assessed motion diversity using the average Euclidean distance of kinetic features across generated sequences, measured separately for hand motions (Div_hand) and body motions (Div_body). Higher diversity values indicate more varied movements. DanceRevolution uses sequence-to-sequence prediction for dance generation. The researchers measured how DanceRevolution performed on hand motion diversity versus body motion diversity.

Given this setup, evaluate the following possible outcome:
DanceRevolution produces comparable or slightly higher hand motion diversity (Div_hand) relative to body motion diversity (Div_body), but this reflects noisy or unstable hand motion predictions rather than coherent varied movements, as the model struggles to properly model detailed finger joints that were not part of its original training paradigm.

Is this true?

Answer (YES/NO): NO